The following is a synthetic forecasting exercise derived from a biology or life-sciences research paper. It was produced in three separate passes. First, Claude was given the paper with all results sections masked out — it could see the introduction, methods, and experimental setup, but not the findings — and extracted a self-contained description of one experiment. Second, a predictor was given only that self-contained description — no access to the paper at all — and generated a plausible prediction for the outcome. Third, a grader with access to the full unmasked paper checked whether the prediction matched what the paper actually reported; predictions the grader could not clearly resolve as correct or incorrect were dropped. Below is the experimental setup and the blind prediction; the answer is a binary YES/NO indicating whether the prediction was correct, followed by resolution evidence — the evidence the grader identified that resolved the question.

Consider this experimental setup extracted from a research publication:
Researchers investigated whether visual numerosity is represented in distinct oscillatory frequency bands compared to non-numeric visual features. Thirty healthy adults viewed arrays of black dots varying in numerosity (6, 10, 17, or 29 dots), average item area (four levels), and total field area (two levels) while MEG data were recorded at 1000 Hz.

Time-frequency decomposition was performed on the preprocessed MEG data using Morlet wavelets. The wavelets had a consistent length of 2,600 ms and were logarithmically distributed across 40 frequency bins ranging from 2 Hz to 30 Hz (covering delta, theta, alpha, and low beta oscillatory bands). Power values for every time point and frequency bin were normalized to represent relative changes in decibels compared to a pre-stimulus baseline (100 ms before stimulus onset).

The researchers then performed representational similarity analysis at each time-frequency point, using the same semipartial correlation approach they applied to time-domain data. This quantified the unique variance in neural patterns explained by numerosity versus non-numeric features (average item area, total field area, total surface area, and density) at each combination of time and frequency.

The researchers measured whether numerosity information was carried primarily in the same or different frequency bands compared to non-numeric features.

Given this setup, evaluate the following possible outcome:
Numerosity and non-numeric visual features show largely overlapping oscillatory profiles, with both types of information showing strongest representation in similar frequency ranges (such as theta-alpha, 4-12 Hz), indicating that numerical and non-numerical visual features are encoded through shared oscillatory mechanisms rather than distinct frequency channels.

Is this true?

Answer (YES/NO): NO